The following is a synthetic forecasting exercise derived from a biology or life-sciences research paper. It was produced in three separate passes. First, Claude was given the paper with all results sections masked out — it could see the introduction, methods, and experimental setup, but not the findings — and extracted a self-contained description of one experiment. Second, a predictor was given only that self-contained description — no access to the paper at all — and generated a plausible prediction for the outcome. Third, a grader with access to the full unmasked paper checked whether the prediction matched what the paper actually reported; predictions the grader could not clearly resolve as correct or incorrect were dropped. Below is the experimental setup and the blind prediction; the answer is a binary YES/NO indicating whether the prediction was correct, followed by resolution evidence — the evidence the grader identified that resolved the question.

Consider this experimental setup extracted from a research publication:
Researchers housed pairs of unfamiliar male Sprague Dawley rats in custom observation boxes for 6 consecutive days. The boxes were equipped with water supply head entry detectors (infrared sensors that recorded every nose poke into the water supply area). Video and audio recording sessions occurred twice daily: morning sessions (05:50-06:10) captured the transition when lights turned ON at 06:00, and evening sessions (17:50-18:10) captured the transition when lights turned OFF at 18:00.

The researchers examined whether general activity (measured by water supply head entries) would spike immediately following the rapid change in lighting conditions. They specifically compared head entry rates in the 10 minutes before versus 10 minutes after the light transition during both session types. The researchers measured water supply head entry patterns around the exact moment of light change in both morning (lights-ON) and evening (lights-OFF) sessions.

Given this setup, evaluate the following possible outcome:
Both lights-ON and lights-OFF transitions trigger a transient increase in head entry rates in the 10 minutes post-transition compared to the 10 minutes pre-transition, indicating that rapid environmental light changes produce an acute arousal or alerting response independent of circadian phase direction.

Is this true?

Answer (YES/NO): NO